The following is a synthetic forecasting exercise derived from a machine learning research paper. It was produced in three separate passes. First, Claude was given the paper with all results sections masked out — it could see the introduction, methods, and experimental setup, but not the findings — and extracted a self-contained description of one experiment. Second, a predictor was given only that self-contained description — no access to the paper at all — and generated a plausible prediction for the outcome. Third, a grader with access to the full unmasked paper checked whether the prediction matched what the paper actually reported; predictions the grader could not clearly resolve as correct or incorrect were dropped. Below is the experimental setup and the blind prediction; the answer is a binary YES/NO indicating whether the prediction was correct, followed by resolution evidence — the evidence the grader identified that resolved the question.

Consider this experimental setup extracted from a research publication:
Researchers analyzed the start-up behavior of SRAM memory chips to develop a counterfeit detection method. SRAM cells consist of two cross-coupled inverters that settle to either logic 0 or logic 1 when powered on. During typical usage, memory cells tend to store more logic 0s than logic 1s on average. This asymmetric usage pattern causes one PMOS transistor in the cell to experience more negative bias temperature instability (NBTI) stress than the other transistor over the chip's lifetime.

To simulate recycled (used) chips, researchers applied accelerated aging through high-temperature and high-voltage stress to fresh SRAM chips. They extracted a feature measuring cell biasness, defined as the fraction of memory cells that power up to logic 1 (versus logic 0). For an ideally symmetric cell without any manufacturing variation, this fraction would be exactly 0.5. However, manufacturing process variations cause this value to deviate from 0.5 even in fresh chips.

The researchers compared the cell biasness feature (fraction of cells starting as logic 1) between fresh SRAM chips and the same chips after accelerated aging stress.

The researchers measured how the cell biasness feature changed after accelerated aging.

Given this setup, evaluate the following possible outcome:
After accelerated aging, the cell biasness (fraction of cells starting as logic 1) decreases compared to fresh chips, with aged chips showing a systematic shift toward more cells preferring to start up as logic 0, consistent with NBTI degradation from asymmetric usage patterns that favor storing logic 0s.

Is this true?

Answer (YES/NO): NO